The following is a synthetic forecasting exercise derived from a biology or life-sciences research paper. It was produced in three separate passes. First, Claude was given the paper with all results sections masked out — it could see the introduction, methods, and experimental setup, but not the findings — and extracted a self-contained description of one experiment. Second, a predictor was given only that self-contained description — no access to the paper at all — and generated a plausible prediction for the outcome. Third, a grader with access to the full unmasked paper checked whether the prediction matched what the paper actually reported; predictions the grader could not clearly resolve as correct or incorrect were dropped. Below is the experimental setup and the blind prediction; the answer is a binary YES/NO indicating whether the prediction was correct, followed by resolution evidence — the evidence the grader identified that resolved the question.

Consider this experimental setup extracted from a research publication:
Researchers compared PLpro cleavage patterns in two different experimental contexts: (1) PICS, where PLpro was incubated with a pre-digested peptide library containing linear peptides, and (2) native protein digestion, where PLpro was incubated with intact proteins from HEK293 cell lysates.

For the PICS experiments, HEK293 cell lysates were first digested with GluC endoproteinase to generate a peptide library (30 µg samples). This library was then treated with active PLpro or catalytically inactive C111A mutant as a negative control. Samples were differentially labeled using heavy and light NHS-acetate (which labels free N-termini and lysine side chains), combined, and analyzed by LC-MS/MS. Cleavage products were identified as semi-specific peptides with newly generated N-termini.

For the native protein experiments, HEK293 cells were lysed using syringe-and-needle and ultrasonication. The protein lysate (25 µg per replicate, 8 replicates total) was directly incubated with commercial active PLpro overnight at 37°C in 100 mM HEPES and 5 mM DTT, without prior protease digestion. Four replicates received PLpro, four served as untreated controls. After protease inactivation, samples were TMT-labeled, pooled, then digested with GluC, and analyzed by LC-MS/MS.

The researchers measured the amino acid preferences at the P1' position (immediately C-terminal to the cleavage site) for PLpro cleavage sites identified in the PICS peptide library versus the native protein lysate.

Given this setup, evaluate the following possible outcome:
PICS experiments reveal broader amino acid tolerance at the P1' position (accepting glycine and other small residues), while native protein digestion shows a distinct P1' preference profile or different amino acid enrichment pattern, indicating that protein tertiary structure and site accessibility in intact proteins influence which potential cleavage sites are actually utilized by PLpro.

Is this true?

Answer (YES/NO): NO